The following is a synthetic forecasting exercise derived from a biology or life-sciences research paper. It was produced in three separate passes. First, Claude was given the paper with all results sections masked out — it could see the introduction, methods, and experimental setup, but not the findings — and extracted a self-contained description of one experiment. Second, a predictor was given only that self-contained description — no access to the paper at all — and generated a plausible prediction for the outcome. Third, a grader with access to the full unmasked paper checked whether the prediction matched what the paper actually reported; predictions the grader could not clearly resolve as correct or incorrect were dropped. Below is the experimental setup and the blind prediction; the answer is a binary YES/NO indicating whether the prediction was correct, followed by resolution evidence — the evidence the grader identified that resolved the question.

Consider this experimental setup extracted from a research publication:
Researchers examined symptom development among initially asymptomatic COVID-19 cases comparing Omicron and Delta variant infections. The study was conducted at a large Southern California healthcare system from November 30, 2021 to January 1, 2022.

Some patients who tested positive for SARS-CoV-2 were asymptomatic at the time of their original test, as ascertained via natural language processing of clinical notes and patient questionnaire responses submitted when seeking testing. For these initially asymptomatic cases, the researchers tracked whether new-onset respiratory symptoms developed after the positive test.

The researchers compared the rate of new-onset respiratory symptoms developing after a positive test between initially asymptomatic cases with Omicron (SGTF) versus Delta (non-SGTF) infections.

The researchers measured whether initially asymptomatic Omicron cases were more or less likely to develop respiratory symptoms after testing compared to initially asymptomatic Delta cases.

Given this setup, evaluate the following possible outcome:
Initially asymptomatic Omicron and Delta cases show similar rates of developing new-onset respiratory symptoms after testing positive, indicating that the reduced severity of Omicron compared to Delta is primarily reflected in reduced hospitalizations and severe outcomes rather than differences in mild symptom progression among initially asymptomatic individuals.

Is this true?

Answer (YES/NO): NO